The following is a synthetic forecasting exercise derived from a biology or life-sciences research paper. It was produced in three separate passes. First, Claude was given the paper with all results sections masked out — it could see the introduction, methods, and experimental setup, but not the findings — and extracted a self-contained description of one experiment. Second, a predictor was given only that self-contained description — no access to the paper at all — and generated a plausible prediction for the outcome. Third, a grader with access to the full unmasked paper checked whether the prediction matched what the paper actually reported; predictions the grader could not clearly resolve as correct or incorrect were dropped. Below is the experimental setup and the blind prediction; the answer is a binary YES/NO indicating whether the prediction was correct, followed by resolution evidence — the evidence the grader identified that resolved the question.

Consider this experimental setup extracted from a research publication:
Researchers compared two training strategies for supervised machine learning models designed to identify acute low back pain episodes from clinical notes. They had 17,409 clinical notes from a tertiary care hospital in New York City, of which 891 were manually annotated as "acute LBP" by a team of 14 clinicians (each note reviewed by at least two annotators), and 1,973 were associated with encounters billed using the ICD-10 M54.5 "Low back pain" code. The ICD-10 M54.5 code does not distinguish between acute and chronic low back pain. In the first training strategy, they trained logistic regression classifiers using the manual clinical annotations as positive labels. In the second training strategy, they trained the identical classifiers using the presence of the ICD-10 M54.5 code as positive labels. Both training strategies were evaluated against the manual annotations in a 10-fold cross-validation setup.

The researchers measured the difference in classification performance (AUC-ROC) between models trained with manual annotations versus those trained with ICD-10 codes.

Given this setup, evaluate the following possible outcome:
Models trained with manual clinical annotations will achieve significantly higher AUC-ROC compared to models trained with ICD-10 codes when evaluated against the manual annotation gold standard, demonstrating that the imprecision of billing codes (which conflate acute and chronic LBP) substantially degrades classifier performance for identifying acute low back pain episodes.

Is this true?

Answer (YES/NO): YES